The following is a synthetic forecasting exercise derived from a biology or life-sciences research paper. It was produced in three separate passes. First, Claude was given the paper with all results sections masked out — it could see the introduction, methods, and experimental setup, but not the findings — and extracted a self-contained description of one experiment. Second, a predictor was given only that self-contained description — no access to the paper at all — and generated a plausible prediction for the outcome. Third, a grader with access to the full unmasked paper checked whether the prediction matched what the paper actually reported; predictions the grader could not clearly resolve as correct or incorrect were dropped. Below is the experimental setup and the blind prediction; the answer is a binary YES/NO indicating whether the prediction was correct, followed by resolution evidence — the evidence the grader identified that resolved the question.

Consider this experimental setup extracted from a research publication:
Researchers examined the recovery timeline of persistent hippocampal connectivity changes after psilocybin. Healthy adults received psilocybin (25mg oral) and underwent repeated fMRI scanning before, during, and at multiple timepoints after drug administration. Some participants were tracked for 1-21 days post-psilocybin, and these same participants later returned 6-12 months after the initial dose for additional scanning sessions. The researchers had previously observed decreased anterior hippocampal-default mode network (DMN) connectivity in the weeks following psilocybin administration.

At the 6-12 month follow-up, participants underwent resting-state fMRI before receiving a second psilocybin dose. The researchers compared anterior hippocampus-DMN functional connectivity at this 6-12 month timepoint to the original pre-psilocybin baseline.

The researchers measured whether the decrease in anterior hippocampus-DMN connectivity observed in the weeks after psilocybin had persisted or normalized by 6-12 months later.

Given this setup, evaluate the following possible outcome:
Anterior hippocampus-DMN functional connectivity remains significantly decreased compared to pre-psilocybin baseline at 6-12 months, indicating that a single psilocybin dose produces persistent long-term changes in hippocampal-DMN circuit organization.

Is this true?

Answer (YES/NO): NO